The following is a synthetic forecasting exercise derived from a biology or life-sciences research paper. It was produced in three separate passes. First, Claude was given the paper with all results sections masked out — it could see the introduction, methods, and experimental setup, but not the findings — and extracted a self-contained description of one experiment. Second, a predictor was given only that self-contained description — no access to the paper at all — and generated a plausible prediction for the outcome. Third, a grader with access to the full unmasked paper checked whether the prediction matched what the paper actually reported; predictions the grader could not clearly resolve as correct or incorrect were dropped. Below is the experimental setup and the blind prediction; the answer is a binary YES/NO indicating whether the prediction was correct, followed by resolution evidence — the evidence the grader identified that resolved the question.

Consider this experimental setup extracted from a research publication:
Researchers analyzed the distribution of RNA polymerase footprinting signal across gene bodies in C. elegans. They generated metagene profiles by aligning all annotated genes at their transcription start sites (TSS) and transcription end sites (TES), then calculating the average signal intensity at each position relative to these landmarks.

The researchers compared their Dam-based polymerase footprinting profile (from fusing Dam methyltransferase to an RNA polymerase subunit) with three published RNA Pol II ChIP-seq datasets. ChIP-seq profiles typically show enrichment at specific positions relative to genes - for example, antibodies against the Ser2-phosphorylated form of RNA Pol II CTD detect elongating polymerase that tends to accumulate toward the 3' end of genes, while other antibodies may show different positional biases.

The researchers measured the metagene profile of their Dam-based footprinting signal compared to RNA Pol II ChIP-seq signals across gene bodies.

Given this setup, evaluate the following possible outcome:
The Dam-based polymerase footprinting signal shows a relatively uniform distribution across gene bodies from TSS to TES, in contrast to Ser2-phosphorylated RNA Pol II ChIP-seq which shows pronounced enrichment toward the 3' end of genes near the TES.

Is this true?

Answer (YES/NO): NO